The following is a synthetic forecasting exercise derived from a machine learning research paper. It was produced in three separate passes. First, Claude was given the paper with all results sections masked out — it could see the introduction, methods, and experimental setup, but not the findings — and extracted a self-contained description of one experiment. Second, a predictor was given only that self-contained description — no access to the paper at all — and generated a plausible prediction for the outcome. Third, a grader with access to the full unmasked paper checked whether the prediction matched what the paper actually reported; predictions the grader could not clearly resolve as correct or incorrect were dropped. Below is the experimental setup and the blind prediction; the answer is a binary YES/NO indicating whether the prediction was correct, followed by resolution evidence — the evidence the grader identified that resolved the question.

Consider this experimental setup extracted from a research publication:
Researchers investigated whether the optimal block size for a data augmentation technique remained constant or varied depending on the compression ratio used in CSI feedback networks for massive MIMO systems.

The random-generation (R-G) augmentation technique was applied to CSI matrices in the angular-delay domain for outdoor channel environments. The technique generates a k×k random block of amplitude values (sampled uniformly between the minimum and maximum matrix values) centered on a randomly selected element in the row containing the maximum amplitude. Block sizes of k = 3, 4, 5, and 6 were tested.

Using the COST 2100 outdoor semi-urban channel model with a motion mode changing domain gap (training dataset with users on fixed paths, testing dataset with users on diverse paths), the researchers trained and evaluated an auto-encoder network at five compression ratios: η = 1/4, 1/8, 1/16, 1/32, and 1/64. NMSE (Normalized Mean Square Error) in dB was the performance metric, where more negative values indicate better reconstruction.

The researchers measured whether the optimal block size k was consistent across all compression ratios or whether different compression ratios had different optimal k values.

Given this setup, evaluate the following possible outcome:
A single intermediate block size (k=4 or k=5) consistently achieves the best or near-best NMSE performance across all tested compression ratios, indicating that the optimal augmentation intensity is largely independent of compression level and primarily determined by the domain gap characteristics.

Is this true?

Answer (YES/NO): YES